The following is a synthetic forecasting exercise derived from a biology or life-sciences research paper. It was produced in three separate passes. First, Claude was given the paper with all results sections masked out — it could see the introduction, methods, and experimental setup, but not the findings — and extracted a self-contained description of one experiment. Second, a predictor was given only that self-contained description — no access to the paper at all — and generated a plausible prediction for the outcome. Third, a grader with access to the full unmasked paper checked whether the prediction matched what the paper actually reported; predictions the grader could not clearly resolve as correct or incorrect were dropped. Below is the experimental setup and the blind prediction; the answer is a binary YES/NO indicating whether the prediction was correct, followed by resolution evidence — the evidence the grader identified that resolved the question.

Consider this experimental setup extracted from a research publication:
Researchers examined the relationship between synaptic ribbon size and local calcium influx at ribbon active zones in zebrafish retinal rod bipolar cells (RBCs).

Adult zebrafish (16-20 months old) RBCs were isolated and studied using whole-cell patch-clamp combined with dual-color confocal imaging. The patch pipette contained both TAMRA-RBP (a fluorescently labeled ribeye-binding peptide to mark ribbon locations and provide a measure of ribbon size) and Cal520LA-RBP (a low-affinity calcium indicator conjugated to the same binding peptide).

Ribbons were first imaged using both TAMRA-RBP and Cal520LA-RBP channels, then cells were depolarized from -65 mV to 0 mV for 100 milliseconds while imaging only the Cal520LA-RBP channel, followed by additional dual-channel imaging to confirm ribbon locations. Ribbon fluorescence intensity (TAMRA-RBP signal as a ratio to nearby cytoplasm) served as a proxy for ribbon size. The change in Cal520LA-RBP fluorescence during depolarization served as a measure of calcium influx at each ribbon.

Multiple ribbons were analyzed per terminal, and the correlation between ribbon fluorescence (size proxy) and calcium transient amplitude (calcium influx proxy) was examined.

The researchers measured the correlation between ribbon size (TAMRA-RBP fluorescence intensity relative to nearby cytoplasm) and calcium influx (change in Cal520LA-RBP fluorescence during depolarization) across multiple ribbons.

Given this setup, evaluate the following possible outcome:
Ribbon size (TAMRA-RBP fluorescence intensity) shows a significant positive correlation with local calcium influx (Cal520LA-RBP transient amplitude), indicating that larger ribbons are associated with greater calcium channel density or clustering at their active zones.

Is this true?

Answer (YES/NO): YES